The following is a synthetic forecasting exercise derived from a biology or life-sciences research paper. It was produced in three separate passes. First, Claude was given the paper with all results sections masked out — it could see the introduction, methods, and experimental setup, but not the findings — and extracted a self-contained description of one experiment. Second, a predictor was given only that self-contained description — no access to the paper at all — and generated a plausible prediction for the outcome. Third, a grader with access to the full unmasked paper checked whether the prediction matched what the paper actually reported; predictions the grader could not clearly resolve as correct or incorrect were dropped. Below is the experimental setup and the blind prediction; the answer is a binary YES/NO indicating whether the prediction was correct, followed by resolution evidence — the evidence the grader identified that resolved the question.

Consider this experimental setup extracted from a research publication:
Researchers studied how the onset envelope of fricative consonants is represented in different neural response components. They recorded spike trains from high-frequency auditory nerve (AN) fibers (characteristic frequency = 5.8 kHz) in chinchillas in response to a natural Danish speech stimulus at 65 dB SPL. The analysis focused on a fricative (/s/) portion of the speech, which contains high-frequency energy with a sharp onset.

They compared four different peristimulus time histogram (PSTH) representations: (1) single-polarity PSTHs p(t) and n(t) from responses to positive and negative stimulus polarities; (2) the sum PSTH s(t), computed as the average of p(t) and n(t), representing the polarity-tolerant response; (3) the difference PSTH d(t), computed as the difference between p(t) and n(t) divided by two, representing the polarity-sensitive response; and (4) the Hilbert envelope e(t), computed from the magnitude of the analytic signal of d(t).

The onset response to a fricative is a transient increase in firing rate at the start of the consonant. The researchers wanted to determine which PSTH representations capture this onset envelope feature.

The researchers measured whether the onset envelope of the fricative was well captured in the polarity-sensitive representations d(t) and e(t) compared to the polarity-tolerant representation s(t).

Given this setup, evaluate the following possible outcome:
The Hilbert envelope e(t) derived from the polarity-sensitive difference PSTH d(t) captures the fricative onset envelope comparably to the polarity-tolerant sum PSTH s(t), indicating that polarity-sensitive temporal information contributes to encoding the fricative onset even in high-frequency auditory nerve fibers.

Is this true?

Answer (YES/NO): NO